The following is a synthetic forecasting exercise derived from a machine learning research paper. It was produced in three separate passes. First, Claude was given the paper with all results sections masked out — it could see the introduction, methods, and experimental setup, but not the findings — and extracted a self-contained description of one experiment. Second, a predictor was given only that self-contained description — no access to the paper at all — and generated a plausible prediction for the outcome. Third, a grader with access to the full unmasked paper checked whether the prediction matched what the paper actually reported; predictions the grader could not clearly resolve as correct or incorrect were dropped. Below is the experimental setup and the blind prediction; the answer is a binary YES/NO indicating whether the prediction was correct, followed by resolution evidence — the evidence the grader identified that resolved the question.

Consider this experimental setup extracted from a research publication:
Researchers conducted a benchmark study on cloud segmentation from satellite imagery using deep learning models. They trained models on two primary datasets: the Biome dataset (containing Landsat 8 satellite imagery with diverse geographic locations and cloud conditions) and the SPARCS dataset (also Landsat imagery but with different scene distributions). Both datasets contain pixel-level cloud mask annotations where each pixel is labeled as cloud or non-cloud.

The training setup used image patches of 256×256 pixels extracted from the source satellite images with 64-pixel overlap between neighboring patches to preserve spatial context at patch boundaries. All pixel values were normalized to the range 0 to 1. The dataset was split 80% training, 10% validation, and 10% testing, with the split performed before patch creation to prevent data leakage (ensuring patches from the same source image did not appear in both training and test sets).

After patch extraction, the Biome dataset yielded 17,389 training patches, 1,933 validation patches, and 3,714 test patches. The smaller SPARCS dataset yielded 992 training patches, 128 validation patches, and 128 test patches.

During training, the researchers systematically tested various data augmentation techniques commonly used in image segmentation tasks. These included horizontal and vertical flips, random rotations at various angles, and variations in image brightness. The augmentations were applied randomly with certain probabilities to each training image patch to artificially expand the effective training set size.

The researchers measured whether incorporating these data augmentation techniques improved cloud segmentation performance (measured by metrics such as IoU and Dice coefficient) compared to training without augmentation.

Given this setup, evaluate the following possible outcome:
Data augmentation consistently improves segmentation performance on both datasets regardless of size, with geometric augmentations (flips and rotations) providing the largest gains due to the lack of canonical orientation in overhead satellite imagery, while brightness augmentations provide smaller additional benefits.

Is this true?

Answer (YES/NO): NO